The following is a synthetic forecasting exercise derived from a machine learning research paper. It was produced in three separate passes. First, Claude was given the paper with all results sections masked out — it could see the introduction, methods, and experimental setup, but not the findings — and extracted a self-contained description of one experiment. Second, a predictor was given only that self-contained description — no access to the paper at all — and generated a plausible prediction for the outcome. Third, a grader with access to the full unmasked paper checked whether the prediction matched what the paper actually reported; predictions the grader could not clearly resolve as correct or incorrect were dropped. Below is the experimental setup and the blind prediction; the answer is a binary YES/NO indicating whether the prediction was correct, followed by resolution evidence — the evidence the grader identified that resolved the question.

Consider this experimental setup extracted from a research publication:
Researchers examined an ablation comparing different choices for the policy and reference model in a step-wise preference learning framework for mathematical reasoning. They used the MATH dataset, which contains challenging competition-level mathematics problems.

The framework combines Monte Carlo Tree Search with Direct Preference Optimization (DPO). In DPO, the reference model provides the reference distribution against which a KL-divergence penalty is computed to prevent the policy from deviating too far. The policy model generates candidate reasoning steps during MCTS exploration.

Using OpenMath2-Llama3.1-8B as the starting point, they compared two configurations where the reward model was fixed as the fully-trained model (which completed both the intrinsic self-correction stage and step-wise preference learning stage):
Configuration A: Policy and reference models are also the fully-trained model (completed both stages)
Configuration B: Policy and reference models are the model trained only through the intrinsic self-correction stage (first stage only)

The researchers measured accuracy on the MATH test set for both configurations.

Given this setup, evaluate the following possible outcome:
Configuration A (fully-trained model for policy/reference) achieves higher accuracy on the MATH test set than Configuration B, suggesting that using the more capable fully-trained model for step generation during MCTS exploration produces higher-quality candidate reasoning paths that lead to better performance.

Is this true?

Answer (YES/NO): YES